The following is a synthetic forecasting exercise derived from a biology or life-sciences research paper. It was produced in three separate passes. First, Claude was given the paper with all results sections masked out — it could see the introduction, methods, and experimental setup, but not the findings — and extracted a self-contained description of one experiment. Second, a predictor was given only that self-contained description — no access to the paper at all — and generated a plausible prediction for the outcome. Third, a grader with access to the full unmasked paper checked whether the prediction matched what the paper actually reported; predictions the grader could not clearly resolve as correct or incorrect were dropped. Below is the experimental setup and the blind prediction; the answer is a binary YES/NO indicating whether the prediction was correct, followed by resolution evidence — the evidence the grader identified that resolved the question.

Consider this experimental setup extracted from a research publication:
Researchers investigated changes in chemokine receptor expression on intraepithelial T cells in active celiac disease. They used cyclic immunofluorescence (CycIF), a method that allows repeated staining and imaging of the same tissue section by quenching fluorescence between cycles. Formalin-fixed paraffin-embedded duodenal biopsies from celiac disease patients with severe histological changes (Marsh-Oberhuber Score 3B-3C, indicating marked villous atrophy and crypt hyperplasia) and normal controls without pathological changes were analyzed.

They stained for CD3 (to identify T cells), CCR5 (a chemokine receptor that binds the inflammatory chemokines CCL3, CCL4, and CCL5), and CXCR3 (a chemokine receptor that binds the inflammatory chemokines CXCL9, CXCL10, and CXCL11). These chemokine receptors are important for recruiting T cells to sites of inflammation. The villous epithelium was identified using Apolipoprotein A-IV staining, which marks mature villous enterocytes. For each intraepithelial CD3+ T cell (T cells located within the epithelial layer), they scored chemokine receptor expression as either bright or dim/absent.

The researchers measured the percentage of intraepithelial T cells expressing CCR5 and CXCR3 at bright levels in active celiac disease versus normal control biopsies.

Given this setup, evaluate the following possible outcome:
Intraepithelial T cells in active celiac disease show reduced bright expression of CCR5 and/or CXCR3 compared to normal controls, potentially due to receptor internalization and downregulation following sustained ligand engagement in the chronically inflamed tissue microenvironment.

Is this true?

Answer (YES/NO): YES